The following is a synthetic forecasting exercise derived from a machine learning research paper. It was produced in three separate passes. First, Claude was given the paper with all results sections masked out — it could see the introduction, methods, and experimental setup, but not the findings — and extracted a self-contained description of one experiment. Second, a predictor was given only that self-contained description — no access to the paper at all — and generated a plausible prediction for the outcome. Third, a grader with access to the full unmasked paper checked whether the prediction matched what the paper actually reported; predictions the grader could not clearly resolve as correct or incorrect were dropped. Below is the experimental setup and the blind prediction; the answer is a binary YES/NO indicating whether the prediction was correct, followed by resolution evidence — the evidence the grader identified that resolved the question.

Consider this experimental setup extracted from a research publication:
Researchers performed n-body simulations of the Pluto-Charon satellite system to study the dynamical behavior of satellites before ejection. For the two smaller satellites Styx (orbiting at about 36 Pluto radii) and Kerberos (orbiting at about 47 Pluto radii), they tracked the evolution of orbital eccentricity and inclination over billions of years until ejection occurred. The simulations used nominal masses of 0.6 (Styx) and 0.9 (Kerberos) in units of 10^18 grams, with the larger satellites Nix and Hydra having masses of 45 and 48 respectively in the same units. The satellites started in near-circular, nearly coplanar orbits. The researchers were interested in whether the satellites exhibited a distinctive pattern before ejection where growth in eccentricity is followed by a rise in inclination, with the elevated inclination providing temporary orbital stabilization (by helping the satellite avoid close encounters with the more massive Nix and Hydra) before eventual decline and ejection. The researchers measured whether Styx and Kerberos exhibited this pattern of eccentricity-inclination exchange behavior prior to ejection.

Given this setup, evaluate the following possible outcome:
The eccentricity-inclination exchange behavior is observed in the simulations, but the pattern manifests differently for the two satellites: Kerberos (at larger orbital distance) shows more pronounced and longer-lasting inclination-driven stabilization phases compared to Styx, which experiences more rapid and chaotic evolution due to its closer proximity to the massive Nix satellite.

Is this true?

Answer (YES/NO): NO